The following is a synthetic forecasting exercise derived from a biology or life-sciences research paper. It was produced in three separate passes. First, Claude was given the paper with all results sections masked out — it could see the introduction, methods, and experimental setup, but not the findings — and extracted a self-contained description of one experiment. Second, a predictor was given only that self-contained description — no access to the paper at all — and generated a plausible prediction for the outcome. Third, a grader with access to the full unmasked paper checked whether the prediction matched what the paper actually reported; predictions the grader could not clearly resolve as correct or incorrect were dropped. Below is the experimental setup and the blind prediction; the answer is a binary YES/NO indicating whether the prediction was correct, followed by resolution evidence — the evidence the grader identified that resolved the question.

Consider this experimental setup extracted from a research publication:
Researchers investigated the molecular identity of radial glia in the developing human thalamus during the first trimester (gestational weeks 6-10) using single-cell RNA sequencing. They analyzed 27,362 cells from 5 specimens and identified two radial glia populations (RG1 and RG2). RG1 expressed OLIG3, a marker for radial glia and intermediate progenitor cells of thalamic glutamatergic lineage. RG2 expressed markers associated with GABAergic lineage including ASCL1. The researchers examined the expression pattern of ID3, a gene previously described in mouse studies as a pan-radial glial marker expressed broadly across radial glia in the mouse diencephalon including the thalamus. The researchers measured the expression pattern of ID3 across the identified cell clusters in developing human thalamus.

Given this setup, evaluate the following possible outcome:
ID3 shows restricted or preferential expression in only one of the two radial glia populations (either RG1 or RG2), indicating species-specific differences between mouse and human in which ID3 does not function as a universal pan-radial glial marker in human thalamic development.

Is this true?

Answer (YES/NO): YES